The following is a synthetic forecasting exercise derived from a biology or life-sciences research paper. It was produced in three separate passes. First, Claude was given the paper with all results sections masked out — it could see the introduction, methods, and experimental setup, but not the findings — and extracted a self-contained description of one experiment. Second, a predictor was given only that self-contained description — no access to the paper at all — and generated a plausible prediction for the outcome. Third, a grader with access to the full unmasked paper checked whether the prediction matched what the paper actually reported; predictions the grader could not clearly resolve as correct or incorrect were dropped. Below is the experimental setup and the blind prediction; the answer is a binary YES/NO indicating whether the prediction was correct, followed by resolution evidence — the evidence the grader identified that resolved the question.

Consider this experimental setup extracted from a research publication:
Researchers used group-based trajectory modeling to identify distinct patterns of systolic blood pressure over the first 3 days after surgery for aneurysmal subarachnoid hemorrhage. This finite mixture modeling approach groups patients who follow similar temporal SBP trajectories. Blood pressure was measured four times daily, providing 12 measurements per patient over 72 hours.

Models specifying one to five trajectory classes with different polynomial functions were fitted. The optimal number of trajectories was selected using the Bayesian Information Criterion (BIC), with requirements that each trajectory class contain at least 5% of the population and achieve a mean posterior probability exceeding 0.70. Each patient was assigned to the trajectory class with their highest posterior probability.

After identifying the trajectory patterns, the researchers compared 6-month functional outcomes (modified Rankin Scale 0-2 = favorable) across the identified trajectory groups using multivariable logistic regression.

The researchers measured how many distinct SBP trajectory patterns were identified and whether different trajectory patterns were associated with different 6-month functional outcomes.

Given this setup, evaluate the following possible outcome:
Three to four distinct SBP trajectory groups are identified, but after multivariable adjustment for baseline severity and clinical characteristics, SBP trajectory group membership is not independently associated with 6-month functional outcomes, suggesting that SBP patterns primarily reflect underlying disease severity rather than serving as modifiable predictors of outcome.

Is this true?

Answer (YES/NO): NO